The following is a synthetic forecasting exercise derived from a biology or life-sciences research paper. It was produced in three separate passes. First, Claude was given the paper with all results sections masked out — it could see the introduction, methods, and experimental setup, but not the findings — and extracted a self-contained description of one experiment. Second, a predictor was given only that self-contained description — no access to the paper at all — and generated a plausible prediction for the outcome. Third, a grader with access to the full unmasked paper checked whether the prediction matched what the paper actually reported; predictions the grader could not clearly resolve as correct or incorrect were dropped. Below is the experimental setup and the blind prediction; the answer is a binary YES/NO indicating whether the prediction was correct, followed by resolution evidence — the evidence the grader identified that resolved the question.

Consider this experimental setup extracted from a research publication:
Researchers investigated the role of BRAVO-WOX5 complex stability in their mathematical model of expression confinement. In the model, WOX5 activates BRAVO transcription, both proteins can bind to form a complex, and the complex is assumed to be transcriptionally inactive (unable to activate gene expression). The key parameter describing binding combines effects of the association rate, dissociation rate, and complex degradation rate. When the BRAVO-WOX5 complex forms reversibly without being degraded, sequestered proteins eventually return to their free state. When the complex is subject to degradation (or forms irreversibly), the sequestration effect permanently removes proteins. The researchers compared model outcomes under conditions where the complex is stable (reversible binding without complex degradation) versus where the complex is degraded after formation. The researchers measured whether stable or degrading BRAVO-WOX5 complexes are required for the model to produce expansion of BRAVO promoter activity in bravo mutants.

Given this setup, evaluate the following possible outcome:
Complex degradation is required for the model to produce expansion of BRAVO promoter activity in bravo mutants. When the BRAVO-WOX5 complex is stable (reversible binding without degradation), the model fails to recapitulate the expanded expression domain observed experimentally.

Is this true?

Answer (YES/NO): YES